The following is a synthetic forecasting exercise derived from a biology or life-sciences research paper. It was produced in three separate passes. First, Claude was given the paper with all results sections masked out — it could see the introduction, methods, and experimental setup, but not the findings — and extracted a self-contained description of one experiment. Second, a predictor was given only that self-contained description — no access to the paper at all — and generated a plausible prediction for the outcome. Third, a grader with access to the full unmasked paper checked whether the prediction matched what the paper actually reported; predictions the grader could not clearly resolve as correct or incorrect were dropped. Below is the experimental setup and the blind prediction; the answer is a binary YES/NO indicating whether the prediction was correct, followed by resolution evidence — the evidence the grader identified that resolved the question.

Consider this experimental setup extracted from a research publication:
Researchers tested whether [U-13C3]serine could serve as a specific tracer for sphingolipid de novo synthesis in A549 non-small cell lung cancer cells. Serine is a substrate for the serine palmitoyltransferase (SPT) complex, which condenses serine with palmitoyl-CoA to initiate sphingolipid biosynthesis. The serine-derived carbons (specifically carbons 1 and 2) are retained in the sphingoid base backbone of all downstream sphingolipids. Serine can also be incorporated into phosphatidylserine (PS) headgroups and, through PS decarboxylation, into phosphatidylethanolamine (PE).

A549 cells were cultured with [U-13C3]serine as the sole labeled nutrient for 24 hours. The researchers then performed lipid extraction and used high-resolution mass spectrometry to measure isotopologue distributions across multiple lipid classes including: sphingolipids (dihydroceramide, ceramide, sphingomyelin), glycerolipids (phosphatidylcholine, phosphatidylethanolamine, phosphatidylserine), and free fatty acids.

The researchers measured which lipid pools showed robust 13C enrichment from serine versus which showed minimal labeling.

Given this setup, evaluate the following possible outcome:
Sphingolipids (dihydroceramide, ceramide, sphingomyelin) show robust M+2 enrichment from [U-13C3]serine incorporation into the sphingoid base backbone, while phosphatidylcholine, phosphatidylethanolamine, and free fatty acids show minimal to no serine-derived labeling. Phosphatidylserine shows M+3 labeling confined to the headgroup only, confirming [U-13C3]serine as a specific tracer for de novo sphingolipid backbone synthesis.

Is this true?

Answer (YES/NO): NO